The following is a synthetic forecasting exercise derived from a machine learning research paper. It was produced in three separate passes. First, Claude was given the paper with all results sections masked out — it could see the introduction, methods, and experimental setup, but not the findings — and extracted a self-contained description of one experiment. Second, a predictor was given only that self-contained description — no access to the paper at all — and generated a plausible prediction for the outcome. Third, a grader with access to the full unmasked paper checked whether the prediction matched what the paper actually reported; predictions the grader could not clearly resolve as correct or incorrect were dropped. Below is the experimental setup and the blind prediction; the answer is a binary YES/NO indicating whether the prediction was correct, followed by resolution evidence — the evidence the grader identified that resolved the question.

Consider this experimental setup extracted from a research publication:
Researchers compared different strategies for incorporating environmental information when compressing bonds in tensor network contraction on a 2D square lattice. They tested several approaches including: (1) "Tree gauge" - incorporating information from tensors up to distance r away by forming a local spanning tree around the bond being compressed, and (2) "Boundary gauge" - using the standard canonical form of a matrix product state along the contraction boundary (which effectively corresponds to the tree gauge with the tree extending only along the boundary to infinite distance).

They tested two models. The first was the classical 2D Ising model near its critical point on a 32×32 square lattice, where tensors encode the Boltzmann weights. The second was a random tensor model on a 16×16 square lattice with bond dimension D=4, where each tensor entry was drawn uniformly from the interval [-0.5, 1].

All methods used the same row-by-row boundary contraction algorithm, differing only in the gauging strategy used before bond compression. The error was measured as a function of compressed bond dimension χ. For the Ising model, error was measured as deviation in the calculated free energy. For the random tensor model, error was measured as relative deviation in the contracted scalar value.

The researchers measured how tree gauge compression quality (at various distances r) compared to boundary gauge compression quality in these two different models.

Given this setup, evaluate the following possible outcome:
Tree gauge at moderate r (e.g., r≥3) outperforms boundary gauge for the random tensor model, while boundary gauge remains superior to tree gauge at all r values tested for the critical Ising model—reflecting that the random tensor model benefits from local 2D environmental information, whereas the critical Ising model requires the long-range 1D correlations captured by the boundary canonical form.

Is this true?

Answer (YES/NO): YES